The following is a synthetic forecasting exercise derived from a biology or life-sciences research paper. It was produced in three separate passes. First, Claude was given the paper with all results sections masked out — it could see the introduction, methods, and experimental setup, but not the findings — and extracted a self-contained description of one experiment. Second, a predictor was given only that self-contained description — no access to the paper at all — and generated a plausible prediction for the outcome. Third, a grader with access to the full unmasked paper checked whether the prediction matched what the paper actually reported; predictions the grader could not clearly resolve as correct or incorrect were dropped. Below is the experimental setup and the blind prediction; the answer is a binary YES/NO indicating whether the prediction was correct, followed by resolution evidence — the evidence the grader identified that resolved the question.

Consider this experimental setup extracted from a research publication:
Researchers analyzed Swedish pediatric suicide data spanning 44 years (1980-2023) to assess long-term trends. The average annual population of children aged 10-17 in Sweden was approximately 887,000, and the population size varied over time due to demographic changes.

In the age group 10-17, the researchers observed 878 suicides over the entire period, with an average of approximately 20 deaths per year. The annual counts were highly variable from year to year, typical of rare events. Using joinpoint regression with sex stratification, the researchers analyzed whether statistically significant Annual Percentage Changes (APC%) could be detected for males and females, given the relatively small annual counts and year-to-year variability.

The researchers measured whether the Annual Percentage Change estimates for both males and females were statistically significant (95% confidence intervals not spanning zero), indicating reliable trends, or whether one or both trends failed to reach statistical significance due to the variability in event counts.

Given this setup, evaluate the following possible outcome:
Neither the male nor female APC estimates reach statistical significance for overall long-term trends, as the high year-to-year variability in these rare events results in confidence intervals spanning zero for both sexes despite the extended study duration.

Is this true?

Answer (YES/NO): NO